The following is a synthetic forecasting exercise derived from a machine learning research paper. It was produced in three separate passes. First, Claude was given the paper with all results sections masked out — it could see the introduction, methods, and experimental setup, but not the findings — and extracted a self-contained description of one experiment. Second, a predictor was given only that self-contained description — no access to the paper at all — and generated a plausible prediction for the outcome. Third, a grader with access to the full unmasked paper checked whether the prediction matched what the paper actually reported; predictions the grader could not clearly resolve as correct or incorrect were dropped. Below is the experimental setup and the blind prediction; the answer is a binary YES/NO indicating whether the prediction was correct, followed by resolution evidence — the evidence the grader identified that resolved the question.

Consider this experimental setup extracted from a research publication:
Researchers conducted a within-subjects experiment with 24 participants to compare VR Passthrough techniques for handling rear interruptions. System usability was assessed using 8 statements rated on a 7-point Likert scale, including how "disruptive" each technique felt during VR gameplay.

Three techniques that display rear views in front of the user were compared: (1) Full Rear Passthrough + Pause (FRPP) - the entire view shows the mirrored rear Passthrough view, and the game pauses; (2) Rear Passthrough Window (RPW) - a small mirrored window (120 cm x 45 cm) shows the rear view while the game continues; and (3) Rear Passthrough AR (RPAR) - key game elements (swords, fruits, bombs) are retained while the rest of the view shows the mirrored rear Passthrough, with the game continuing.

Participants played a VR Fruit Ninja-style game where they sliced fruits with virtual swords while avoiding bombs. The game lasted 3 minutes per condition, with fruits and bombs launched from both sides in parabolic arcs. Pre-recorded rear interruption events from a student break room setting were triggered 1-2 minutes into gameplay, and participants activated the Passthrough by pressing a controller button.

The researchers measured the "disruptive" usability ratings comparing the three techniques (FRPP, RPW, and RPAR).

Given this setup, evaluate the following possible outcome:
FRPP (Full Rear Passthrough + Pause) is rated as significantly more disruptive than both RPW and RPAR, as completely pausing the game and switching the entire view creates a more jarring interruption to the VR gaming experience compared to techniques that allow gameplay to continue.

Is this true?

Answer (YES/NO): NO